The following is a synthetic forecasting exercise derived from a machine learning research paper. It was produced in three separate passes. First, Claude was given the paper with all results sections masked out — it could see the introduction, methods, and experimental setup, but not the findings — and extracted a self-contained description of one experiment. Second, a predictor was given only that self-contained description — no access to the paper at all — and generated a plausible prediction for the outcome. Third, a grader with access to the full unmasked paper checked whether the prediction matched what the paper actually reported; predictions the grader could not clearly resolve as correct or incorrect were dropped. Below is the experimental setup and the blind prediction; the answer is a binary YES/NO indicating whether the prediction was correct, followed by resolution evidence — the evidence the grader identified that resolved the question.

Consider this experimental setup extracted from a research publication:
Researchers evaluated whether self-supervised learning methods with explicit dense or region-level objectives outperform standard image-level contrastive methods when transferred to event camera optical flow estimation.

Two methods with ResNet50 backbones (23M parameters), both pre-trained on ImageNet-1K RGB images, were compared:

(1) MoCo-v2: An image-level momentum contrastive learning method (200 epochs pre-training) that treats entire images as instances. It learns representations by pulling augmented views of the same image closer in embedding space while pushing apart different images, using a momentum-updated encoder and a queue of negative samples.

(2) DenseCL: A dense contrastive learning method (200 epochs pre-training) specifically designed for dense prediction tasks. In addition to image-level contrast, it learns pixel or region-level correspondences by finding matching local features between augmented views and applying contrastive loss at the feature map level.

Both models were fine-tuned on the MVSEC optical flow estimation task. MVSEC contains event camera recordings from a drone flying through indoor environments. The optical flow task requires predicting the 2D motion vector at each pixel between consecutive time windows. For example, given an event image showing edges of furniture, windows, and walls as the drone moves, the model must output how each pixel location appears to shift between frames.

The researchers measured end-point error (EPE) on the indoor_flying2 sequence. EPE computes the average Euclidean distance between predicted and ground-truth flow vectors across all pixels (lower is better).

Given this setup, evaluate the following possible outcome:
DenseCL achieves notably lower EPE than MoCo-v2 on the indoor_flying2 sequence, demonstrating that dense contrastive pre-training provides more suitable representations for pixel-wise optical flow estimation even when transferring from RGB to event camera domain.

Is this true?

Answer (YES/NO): NO